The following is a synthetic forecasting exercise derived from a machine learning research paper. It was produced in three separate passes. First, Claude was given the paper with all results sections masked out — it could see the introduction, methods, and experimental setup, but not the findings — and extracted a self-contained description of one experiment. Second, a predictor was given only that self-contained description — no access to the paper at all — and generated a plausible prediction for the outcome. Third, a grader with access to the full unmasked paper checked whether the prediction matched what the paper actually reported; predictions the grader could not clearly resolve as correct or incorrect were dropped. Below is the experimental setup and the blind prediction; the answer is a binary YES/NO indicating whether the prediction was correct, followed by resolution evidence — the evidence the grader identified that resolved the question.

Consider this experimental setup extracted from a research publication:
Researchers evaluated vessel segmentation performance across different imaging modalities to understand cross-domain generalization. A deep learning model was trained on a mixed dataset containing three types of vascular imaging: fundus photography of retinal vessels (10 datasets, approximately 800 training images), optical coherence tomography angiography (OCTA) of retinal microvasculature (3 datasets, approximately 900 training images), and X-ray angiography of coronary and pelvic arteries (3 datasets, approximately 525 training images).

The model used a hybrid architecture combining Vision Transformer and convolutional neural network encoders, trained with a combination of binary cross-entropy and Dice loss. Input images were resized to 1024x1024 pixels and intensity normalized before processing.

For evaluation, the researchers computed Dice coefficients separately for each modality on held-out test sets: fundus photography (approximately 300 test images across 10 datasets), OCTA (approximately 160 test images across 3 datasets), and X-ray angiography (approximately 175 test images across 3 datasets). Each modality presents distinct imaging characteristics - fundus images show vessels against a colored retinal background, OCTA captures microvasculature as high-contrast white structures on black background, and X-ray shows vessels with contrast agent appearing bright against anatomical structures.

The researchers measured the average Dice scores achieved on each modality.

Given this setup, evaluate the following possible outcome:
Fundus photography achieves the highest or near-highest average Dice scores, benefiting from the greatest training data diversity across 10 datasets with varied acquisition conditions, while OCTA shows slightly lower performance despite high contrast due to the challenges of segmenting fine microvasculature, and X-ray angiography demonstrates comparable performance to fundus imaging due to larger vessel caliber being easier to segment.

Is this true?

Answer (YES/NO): NO